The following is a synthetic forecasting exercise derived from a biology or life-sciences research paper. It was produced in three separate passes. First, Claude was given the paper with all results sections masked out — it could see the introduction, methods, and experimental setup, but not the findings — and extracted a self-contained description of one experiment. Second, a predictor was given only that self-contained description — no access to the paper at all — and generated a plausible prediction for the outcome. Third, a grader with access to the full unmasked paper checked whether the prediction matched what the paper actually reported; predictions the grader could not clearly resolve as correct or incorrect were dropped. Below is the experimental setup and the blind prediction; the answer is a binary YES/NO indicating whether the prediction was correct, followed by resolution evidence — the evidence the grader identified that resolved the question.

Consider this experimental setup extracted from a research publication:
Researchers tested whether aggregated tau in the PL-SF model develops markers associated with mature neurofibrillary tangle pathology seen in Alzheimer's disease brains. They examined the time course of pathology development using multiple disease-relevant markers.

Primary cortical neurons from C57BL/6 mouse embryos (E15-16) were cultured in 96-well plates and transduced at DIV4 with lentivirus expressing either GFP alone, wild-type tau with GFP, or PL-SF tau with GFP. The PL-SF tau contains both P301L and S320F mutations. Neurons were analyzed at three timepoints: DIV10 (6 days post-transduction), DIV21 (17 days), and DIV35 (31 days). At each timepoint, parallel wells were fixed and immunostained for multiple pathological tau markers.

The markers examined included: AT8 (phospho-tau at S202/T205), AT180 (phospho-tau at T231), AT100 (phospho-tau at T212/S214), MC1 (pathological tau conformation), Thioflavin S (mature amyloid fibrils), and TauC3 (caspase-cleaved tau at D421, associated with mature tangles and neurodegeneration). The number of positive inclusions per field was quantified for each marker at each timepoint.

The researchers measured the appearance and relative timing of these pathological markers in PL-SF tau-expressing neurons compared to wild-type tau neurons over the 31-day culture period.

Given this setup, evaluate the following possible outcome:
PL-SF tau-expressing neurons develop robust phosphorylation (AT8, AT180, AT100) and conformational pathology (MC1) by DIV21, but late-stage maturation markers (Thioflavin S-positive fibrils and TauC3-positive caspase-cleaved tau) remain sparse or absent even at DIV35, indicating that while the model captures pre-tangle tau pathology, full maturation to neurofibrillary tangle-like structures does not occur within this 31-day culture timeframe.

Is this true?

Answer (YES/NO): NO